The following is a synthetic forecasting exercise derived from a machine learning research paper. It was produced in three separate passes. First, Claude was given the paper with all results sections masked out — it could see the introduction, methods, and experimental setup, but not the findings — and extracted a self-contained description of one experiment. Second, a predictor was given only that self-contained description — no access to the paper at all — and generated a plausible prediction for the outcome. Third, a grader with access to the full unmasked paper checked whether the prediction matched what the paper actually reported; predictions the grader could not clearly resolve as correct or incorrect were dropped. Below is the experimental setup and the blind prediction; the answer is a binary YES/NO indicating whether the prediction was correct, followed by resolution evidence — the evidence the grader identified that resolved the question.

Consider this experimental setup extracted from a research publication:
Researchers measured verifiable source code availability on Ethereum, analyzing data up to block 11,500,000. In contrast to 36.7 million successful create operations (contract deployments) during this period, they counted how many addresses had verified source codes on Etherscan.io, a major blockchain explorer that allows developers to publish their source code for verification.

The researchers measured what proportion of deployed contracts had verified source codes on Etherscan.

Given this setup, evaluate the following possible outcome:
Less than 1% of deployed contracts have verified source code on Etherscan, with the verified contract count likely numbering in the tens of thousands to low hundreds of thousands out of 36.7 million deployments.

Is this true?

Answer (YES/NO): YES